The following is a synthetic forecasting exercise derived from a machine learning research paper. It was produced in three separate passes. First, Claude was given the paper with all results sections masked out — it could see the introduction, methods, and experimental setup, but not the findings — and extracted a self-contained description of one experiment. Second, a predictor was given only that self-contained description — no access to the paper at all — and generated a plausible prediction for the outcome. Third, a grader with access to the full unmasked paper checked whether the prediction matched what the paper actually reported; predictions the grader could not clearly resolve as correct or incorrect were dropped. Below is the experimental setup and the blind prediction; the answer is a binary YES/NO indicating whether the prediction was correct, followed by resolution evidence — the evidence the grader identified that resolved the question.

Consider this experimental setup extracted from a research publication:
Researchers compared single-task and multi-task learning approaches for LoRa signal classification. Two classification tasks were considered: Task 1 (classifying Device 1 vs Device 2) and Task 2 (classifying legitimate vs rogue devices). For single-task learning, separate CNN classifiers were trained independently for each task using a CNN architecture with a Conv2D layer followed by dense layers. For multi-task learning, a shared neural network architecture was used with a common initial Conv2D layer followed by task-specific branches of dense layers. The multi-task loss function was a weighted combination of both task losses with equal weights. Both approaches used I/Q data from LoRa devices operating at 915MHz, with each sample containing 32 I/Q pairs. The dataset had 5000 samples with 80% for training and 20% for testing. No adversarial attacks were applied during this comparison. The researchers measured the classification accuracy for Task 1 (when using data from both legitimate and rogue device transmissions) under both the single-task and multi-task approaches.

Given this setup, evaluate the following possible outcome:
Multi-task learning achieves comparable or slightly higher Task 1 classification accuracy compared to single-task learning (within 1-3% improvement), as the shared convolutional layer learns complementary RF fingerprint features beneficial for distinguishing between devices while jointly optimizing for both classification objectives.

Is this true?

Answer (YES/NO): NO